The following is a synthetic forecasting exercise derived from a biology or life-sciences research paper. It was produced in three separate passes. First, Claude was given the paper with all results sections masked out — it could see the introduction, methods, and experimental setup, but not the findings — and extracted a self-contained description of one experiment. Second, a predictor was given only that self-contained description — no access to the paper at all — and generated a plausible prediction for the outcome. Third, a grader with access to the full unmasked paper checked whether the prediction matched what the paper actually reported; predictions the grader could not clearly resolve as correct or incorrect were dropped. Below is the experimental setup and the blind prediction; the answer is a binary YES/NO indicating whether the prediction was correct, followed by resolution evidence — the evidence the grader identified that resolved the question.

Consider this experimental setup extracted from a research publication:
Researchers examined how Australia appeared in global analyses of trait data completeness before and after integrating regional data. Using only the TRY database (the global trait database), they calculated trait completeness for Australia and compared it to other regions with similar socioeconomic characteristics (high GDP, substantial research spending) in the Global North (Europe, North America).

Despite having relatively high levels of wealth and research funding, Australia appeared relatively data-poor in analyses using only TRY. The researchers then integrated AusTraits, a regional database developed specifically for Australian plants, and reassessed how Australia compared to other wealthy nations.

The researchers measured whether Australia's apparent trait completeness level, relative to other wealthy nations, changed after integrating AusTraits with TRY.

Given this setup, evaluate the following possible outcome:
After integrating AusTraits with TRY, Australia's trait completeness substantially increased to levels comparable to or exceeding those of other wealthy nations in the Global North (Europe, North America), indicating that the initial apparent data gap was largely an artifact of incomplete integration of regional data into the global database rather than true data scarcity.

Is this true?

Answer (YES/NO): YES